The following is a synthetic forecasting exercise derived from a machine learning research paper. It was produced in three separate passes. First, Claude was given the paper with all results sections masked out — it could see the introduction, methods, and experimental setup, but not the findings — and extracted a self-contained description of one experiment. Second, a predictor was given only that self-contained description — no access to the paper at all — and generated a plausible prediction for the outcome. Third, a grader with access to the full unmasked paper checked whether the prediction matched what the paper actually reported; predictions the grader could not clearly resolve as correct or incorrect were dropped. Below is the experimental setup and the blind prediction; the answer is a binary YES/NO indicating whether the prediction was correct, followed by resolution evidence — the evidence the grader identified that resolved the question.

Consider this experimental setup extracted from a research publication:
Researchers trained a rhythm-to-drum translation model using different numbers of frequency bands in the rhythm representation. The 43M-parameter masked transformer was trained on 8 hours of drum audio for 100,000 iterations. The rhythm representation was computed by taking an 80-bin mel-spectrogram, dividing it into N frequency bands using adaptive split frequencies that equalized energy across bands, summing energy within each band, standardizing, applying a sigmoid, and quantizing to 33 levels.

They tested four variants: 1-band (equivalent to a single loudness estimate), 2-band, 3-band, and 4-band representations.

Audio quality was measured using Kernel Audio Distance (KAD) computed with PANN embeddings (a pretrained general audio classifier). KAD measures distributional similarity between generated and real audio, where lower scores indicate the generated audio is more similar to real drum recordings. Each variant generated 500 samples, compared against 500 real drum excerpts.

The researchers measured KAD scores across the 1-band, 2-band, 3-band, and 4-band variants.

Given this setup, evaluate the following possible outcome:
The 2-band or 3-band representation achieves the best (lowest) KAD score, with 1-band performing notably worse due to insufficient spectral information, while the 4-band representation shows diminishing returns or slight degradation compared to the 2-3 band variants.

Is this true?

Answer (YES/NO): NO